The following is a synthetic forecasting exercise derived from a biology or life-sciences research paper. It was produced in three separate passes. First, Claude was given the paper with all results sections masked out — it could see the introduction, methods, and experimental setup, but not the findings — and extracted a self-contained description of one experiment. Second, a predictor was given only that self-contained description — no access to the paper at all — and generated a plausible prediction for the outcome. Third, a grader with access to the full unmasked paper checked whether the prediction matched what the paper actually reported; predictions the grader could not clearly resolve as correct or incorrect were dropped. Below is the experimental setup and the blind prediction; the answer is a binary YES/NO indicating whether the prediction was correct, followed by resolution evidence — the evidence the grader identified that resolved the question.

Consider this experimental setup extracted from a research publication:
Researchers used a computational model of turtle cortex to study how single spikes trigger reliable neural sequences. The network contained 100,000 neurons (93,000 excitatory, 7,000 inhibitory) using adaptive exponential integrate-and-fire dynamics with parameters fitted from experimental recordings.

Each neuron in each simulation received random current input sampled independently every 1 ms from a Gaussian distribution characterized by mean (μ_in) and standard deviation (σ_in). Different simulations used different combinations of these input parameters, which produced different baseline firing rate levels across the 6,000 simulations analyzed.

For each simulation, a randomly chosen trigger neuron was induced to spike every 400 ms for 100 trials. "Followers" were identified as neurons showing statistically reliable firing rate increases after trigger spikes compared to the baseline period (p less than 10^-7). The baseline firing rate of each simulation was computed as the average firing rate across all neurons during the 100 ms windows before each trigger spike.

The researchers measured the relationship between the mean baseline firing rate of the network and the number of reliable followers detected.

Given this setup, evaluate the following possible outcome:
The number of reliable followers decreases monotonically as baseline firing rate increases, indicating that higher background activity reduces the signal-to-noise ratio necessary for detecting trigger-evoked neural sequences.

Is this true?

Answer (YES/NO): NO